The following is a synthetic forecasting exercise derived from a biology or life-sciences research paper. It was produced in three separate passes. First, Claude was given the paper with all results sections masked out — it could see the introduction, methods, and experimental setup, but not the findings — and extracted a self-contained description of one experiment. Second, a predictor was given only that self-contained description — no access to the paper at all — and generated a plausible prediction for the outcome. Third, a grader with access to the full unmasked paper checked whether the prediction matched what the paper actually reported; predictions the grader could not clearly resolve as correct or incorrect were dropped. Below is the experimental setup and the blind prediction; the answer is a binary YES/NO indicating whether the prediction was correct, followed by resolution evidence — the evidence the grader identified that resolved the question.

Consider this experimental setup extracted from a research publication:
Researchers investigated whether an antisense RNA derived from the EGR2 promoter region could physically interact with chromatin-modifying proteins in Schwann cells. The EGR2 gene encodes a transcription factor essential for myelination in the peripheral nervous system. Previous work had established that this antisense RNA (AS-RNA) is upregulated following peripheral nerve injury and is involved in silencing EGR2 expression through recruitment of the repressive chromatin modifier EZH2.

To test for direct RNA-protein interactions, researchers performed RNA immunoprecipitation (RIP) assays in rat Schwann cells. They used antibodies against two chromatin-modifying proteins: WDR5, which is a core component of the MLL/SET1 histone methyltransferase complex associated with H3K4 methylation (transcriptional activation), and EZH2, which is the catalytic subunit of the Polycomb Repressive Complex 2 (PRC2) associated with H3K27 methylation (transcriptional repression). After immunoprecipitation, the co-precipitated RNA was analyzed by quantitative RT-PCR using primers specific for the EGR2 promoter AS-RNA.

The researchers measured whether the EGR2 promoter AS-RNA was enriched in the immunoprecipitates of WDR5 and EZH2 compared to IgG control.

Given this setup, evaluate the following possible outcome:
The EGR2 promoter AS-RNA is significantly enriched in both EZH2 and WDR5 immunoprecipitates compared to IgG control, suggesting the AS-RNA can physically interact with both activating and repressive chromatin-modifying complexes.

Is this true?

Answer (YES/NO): YES